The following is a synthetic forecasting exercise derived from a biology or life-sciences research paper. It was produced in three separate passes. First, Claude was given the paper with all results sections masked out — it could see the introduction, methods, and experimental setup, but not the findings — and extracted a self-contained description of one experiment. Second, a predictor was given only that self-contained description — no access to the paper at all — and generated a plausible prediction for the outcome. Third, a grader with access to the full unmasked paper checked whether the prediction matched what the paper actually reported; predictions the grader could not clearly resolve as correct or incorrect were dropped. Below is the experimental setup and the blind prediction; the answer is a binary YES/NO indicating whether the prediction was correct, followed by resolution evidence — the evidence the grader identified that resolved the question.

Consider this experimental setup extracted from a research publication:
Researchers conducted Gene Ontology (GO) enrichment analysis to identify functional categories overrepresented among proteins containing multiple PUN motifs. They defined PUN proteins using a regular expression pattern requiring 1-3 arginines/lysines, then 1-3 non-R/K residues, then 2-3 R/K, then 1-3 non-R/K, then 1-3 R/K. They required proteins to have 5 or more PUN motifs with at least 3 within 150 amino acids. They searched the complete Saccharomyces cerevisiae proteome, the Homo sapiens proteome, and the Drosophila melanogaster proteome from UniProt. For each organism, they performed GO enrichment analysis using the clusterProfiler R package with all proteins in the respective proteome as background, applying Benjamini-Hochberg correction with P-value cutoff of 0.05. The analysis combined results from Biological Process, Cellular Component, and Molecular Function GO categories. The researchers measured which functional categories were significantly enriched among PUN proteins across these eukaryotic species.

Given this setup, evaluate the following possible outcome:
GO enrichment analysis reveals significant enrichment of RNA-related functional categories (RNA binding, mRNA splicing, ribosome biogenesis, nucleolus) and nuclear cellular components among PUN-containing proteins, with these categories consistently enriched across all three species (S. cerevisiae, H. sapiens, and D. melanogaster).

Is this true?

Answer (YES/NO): YES